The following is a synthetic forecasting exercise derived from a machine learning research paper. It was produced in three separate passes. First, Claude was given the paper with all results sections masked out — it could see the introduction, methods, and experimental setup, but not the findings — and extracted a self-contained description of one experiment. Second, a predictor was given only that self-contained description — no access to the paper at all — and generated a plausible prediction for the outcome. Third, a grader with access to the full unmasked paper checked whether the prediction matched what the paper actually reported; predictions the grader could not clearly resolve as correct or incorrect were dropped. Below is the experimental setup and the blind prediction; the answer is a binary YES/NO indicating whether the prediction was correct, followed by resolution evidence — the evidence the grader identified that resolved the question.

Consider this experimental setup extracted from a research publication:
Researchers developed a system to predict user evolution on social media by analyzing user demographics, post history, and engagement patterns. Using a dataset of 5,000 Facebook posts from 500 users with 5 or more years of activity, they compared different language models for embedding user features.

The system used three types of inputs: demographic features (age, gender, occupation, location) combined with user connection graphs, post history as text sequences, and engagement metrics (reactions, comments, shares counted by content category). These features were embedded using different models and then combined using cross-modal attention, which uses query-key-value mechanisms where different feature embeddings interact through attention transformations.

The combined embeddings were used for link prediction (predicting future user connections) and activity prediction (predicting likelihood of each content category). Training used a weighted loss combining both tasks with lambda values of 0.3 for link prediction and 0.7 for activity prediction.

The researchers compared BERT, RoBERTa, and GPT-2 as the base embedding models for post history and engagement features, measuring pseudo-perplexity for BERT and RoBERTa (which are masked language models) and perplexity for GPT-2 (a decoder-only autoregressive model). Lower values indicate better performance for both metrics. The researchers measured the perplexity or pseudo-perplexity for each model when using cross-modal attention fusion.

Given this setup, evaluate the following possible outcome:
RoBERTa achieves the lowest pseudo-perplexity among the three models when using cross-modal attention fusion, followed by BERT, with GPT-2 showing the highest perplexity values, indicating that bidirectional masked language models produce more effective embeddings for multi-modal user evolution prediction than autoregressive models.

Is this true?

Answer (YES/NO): NO